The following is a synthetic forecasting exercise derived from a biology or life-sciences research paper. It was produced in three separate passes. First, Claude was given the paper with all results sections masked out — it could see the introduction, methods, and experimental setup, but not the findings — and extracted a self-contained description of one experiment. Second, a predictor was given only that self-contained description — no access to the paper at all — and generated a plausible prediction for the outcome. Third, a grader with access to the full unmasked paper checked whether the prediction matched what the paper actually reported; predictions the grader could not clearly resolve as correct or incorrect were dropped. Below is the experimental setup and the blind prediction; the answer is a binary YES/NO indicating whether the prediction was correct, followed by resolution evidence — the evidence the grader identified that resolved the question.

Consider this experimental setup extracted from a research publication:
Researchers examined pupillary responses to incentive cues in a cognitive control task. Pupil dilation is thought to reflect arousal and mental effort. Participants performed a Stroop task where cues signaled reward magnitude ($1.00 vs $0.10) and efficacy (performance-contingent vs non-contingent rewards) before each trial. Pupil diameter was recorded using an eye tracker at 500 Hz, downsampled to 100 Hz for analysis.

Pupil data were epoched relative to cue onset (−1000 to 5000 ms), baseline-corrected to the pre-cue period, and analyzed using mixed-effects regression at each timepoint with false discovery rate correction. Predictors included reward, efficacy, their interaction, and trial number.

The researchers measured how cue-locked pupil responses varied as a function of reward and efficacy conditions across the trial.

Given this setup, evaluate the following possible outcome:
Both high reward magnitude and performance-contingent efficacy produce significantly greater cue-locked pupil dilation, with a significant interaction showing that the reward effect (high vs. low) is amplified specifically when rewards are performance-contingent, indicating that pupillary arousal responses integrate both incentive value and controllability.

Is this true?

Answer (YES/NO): NO